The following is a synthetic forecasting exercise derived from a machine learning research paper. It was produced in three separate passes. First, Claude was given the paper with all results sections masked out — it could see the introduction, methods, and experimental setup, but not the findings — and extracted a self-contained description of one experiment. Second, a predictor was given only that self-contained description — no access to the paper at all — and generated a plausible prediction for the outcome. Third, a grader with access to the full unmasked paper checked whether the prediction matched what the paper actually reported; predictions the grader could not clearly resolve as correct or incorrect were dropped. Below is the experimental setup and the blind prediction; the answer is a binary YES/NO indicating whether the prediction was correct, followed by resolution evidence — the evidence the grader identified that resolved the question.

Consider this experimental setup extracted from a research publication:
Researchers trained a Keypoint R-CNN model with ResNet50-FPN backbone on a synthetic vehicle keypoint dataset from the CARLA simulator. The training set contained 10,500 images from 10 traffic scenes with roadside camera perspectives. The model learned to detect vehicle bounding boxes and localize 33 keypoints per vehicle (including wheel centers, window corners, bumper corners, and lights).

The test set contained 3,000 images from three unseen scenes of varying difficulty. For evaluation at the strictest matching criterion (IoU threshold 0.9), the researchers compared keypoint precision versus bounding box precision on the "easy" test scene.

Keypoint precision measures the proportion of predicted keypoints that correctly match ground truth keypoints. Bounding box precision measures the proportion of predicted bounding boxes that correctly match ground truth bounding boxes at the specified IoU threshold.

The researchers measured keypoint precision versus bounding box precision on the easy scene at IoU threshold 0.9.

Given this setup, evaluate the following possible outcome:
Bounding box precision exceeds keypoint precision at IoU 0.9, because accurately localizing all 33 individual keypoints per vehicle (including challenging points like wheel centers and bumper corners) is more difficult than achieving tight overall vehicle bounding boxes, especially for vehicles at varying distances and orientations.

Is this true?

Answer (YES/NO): NO